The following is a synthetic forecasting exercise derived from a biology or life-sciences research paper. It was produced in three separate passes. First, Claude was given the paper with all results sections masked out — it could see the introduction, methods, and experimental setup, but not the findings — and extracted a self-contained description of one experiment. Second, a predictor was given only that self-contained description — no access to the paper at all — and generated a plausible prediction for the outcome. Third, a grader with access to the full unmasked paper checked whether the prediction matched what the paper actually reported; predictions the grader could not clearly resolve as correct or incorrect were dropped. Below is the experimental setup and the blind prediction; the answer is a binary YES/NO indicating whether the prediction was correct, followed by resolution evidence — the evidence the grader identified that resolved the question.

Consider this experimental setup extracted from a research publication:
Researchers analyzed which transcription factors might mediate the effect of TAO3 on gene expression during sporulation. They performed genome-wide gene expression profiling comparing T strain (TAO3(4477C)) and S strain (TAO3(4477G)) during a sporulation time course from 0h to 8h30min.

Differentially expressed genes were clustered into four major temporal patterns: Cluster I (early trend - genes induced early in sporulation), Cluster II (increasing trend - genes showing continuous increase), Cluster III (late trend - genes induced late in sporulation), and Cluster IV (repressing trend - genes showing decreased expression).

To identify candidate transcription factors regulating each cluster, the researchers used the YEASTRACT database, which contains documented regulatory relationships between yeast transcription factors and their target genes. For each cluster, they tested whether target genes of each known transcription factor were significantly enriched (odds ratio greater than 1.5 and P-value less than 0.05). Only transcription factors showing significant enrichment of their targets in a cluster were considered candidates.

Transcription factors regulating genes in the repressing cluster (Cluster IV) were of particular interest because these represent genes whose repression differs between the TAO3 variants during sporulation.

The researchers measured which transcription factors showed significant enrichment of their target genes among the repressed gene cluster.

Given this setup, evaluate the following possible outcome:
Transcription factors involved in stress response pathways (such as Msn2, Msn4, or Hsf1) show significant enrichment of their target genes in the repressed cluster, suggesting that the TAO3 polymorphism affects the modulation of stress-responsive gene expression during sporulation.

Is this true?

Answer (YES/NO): NO